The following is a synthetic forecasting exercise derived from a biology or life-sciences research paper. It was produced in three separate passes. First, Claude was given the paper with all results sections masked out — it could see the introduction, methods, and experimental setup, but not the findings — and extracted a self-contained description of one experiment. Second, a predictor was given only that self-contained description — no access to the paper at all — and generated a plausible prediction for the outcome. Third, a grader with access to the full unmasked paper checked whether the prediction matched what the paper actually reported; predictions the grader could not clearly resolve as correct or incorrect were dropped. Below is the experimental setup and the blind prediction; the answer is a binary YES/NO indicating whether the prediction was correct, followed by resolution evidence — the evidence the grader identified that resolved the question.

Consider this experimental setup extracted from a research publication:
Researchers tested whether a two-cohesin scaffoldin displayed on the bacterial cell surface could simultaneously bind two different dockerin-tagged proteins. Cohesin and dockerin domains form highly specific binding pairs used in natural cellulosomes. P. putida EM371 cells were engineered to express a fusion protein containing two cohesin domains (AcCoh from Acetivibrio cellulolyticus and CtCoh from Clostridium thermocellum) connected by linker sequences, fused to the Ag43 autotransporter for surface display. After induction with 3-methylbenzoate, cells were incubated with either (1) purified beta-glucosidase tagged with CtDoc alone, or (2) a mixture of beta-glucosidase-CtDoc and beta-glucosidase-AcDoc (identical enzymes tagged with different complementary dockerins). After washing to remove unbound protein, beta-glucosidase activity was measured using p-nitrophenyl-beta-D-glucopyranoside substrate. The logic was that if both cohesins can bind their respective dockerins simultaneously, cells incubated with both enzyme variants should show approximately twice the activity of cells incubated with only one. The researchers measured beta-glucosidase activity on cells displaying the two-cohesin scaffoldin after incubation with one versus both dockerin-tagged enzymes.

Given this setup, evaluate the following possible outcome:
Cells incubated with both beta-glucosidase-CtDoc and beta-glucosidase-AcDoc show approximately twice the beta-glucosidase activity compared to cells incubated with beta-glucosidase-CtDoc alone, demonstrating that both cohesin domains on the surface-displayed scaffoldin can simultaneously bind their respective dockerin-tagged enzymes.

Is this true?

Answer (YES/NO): NO